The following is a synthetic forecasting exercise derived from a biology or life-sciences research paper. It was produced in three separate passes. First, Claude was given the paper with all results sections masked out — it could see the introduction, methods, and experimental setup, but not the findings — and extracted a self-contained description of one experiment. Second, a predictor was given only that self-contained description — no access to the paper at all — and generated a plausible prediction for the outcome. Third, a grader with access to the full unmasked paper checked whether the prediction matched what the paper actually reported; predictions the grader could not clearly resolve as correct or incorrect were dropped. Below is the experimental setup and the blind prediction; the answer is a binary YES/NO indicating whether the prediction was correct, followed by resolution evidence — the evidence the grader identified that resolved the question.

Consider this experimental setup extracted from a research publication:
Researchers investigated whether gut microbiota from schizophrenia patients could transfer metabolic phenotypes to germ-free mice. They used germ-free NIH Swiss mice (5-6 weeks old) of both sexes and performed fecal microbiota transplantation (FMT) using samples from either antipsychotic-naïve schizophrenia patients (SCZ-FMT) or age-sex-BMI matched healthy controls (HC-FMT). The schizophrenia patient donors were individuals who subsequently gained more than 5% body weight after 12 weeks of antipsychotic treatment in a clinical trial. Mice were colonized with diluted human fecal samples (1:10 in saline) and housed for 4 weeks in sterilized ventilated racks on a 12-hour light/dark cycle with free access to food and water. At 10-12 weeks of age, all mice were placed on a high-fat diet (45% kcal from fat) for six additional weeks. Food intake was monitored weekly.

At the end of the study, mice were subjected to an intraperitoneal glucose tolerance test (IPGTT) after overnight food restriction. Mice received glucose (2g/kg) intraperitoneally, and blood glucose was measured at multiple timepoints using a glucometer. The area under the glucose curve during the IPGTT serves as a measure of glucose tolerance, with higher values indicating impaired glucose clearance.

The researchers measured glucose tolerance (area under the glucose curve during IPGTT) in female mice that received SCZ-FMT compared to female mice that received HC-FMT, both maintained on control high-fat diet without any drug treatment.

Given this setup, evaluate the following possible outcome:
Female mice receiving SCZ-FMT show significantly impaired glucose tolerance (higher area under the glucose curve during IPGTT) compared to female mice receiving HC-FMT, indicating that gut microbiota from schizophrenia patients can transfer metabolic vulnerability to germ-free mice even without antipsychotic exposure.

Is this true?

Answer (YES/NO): NO